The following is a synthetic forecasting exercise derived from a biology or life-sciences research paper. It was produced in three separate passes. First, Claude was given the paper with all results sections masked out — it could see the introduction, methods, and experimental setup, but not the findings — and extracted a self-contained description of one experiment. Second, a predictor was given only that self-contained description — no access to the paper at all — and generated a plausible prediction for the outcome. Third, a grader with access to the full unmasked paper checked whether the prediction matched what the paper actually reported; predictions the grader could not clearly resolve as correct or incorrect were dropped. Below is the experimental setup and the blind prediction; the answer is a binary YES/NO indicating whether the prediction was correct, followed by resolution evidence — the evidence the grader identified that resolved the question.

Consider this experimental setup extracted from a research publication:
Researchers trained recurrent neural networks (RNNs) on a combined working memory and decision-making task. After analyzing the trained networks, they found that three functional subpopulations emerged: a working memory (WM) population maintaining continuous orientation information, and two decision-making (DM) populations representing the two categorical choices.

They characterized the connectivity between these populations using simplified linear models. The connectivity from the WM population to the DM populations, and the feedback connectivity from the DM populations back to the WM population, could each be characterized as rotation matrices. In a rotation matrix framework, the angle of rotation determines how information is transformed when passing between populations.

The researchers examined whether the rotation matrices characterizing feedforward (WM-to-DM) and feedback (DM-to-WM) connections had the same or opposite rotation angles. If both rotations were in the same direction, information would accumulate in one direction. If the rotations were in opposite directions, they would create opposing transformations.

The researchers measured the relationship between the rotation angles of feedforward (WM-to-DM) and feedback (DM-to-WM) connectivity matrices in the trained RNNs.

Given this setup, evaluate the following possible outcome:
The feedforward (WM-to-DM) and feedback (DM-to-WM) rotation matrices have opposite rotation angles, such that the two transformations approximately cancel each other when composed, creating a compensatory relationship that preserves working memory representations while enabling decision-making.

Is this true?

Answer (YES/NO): NO